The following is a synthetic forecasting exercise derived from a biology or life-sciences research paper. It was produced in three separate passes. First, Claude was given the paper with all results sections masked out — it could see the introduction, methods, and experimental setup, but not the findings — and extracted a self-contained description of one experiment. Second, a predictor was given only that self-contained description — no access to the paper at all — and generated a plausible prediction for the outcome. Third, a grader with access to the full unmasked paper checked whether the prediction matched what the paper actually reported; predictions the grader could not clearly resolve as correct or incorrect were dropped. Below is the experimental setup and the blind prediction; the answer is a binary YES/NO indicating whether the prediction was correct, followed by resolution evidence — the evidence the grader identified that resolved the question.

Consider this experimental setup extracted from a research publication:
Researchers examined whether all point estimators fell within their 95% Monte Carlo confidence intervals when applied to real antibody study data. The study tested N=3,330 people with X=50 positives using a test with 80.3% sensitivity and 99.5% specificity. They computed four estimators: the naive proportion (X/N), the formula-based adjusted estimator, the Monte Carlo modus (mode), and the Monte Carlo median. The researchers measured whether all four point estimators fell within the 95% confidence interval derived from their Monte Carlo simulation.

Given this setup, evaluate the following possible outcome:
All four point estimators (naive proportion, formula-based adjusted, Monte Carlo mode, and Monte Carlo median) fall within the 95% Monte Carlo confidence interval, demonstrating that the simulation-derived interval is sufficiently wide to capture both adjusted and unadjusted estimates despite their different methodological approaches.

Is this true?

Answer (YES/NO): YES